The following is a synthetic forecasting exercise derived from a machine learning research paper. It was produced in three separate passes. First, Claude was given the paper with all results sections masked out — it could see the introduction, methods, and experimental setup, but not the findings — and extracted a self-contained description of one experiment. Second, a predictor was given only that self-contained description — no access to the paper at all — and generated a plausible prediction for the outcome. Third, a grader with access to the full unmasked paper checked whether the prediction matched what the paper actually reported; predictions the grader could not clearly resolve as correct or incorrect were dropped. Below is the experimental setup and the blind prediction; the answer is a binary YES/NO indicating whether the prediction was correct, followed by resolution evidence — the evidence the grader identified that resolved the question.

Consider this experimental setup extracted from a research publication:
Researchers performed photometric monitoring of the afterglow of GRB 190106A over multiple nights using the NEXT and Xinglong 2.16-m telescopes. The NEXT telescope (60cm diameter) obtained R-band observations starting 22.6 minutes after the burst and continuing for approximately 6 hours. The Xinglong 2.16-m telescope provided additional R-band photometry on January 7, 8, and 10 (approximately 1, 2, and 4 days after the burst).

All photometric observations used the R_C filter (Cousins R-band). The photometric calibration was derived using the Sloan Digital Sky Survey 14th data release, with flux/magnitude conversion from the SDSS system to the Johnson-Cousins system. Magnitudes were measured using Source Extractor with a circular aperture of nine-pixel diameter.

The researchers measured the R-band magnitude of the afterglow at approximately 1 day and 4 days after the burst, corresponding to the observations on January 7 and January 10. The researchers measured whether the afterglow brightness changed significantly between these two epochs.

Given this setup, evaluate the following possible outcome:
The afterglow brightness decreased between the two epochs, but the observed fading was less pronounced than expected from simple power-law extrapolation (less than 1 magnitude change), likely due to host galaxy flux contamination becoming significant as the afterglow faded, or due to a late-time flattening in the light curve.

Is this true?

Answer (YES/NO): NO